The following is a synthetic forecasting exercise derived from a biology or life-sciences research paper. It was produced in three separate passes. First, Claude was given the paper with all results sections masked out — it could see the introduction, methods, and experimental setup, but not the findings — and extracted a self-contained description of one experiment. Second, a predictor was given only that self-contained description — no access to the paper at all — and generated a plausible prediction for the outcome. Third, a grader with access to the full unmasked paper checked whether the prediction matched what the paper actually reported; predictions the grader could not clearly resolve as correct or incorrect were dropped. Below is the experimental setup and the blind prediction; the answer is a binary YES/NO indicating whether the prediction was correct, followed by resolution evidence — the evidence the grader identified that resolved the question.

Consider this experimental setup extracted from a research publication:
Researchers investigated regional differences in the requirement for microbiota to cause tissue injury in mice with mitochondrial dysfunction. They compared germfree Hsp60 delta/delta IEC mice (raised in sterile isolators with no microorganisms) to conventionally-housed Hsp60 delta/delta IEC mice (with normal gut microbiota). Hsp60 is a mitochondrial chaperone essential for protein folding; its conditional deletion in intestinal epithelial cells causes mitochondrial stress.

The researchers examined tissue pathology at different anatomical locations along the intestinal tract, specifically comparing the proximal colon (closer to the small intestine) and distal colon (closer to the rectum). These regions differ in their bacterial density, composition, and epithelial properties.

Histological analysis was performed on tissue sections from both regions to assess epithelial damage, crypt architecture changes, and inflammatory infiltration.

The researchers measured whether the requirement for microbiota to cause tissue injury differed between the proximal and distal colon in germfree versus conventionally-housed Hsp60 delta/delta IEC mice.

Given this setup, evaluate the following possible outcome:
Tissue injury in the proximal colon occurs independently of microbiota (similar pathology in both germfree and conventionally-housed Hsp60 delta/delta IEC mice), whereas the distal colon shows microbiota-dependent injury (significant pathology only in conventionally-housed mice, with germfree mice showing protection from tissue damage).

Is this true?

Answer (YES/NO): YES